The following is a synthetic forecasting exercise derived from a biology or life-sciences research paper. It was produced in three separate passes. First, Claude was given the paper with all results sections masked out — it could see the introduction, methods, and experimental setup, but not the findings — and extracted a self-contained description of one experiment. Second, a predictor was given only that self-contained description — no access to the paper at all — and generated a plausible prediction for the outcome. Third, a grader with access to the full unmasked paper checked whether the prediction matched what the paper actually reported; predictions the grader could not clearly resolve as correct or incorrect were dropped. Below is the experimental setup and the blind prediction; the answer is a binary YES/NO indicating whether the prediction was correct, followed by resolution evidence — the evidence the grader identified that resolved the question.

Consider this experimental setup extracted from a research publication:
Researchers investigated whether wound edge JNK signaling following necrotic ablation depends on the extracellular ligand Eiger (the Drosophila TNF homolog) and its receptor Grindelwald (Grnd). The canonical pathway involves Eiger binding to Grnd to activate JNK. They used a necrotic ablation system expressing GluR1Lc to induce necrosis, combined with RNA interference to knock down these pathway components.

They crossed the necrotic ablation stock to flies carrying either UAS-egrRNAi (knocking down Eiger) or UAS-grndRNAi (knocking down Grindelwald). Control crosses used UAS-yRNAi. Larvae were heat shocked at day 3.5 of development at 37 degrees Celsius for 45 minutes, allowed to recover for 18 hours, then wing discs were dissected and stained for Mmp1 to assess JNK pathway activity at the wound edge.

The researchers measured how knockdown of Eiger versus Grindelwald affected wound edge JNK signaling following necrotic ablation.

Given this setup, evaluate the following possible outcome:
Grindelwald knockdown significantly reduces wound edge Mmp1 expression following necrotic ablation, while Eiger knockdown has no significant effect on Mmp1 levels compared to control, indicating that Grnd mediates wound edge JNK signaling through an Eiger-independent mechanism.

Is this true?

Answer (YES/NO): NO